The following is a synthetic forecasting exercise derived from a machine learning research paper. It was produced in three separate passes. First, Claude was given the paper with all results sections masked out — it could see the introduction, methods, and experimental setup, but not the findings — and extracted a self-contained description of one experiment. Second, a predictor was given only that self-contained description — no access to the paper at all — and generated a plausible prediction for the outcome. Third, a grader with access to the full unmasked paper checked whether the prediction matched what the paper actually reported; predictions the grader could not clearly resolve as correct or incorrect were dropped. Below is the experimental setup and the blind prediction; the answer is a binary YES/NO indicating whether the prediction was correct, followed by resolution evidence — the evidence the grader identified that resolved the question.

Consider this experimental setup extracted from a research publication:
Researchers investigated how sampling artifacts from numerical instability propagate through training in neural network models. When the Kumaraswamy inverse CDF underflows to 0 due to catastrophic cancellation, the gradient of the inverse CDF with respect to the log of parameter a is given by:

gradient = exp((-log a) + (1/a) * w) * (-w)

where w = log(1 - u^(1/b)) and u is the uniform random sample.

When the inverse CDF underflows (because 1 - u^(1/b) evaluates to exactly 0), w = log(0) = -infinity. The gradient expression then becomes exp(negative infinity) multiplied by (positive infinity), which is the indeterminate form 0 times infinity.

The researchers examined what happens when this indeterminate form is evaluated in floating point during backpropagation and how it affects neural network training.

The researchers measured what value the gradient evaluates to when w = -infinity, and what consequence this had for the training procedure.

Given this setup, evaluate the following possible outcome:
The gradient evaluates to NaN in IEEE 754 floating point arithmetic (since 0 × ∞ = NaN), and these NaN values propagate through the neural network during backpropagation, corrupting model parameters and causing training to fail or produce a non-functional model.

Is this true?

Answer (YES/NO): NO